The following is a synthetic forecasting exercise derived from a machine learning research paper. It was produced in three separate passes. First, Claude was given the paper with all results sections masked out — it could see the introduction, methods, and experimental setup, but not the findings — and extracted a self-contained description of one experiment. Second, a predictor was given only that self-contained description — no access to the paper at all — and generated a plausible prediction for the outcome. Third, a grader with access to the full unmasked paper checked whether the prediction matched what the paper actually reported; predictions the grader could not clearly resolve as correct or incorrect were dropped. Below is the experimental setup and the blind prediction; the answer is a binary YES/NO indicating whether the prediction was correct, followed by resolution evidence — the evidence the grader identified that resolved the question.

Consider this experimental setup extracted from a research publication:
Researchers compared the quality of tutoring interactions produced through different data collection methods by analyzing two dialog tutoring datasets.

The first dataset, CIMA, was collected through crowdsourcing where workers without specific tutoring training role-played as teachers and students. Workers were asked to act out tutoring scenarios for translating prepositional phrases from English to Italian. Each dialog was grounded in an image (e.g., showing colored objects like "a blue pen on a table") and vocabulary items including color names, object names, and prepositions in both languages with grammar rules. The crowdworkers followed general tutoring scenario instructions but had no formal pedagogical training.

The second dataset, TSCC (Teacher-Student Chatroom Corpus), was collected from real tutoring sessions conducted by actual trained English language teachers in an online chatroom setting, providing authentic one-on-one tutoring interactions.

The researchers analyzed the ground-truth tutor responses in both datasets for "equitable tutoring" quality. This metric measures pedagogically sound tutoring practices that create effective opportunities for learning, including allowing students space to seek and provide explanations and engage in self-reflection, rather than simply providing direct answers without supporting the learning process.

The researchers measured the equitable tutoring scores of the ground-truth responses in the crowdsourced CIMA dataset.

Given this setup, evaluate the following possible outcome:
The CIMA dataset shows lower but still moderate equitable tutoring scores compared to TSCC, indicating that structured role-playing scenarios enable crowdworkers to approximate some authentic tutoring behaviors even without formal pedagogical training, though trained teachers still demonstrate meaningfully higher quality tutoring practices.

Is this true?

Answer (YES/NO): NO